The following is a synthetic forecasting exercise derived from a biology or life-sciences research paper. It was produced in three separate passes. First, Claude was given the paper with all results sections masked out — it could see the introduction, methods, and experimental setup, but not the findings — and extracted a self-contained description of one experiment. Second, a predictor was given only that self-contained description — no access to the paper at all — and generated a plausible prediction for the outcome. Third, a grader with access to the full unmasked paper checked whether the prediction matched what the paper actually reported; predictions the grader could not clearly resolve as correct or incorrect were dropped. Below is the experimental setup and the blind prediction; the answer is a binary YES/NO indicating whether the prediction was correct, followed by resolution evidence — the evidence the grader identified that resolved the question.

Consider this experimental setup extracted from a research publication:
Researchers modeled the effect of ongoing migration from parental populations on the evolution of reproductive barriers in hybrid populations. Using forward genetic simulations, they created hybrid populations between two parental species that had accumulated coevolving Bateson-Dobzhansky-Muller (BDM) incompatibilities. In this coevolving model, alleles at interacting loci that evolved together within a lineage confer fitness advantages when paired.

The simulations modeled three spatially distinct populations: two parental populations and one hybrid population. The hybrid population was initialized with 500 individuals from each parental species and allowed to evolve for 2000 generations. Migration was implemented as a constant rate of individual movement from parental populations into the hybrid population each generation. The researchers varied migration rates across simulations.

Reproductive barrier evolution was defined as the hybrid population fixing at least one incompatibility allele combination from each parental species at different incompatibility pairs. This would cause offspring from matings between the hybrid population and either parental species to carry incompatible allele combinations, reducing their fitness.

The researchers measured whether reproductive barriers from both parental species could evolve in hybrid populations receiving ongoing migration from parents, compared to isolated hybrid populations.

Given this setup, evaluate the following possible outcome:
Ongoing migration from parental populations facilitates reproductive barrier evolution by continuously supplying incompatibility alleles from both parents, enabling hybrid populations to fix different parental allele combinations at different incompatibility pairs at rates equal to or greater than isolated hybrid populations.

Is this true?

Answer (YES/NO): NO